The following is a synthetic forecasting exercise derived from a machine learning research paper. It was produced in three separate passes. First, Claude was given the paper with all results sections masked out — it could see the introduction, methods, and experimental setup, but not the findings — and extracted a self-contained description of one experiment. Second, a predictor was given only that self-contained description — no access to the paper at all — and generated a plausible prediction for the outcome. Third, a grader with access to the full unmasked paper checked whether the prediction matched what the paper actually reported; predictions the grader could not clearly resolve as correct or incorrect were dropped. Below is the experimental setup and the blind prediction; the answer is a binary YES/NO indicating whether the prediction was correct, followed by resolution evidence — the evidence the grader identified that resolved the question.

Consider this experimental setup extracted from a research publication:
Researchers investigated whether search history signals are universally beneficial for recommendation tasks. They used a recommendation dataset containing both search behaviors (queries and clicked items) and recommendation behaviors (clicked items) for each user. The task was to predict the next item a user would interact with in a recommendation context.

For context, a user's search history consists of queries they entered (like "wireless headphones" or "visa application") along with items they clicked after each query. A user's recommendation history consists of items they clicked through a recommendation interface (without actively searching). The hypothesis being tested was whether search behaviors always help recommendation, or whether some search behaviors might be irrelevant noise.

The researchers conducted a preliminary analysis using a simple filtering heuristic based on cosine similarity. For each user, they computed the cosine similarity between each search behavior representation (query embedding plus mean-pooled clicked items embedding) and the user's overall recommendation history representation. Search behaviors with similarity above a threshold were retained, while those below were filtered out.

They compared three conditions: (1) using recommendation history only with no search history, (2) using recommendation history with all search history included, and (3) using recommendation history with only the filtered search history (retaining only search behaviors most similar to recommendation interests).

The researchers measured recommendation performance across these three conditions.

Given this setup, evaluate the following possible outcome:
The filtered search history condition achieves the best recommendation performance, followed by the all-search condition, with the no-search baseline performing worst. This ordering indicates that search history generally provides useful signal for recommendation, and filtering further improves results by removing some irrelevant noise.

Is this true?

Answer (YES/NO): YES